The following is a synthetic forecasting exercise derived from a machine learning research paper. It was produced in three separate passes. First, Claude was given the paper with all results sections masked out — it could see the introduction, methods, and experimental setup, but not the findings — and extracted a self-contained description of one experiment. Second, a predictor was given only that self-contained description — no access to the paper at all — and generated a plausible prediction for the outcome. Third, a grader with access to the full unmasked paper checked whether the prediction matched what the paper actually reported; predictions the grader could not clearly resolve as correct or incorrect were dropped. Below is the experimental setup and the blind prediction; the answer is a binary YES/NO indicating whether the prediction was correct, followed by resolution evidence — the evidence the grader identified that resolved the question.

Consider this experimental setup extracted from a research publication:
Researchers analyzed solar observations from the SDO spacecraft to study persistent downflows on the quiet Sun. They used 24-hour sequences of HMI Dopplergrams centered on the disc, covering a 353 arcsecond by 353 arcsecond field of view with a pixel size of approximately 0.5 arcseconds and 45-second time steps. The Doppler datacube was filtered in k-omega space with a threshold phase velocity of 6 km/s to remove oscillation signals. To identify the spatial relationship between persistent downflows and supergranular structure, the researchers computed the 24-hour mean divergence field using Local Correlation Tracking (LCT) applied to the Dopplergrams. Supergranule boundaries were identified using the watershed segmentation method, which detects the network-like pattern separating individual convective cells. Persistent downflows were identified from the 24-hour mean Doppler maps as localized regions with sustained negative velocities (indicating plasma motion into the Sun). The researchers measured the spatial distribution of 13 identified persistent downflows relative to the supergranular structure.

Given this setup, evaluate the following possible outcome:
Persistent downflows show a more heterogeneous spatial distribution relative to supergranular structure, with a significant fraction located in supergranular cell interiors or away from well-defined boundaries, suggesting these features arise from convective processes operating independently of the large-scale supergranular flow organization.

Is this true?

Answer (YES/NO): NO